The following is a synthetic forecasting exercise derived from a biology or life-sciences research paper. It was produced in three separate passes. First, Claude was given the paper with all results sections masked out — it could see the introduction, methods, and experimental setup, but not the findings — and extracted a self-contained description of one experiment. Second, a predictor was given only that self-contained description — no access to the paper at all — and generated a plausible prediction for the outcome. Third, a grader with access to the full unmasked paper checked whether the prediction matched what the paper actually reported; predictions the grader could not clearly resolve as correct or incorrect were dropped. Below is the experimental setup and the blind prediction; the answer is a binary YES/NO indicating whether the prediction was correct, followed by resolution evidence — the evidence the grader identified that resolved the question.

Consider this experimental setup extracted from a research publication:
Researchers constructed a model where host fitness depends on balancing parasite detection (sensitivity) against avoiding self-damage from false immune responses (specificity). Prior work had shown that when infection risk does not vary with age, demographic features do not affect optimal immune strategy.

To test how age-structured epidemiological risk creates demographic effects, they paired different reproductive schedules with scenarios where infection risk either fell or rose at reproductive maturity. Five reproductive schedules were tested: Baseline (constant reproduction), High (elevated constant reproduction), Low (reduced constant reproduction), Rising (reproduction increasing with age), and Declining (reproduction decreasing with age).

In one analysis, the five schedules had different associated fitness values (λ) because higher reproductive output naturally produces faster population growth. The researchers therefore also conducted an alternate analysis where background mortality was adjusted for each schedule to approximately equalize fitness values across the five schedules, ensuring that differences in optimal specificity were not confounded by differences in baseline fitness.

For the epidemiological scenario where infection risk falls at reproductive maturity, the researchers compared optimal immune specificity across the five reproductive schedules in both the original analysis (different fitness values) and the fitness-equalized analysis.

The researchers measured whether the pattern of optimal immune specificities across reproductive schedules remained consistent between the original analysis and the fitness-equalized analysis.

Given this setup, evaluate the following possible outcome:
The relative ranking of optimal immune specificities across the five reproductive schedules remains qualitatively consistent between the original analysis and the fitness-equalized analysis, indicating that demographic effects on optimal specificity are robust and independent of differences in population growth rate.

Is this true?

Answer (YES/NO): YES